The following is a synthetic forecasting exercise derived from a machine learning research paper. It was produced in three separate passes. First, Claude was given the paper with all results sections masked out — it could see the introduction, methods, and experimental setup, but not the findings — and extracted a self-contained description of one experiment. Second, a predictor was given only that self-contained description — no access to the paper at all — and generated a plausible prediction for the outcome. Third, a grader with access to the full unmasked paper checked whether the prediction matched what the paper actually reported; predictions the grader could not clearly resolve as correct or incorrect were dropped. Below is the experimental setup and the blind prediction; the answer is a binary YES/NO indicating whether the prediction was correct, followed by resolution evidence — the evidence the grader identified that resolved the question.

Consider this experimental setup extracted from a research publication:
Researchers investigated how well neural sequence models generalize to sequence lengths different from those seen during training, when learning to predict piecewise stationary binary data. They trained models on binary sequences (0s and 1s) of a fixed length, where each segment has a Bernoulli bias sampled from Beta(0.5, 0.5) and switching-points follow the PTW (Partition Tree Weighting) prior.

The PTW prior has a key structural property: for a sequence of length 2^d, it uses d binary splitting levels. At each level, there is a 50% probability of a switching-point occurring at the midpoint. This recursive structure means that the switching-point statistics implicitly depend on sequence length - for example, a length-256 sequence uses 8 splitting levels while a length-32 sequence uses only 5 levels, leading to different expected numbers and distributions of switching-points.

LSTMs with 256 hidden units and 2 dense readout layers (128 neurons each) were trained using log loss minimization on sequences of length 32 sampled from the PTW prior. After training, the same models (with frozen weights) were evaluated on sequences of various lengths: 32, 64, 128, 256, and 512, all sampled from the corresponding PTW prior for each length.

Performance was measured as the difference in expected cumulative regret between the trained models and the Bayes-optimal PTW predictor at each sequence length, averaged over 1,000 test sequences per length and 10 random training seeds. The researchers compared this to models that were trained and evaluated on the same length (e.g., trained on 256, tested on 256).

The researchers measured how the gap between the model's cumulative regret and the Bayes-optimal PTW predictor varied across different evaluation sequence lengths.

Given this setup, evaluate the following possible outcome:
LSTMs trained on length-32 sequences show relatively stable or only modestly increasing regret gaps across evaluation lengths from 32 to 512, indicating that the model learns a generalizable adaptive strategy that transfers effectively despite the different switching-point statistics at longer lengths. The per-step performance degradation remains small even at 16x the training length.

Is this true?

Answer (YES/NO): NO